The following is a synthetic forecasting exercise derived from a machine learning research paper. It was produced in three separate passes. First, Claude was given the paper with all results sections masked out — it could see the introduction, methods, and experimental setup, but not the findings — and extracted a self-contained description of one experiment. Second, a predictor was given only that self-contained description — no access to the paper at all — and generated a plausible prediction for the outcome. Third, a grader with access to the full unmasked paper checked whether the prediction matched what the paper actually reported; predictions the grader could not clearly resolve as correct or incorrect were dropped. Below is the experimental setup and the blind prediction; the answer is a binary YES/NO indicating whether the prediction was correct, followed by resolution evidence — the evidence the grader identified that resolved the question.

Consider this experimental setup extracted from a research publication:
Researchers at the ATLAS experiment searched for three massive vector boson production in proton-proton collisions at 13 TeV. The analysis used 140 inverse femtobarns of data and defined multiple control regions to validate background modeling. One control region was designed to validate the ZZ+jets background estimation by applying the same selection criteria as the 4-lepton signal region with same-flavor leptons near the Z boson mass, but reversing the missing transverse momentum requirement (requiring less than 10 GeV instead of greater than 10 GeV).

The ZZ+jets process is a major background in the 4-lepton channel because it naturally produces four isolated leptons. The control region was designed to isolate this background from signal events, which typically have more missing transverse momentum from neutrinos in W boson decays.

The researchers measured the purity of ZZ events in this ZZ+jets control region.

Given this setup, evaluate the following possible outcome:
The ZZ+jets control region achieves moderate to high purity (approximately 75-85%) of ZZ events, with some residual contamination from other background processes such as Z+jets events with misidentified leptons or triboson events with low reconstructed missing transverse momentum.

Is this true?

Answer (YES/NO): NO